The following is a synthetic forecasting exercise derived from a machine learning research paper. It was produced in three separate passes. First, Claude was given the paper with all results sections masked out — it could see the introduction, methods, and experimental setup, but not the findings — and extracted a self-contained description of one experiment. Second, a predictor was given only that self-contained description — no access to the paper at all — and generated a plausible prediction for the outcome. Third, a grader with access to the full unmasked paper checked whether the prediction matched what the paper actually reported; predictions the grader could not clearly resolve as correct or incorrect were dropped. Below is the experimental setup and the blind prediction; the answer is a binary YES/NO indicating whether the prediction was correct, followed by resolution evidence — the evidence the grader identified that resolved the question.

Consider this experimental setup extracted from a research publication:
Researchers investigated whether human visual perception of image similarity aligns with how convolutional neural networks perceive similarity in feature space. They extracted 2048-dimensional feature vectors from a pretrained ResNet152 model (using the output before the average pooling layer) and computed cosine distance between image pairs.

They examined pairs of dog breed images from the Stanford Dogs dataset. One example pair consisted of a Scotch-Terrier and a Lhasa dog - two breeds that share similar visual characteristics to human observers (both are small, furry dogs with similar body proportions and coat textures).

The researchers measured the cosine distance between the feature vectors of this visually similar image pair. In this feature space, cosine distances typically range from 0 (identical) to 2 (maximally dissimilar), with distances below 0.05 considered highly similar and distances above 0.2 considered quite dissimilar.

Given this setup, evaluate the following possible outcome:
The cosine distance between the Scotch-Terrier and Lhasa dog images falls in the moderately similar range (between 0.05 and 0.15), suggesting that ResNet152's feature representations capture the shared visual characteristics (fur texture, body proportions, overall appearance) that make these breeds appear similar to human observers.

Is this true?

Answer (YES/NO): NO